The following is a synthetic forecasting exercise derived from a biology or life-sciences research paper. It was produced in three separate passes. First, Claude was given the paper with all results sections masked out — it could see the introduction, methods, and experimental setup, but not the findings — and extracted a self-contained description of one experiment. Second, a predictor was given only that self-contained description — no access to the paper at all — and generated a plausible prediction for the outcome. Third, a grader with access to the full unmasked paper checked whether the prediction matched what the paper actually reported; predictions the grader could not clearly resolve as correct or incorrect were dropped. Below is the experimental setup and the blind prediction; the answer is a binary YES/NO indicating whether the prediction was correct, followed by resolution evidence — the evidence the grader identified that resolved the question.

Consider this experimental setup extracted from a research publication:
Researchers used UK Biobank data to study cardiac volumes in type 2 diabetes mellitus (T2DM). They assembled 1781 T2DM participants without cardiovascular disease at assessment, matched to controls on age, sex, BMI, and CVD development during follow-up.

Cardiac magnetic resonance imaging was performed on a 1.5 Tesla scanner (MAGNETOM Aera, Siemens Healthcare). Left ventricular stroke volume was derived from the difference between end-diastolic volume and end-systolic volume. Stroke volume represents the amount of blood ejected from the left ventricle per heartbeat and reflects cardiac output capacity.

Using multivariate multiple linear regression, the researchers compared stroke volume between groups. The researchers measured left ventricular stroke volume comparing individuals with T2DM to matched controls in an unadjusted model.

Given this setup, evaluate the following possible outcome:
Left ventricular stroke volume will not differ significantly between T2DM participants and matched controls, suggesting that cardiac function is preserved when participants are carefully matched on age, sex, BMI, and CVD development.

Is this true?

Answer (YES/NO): NO